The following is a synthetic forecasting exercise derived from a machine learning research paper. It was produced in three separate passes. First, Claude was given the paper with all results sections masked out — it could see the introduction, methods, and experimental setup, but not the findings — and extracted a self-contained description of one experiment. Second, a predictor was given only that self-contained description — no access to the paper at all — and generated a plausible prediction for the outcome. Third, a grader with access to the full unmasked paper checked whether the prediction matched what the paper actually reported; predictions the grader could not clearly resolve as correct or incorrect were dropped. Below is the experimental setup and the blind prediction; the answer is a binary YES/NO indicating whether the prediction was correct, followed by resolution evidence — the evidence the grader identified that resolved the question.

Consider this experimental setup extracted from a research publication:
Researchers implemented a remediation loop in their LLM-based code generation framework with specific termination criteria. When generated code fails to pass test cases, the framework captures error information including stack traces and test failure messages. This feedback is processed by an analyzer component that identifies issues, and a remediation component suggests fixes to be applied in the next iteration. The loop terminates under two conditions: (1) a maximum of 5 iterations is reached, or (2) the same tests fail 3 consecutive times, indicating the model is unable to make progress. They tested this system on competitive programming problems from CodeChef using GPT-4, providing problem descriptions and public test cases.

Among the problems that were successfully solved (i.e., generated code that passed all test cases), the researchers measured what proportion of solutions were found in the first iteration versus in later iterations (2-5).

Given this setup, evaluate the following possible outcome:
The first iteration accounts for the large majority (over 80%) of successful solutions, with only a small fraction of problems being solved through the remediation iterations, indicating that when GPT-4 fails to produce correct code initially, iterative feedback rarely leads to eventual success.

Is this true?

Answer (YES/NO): YES